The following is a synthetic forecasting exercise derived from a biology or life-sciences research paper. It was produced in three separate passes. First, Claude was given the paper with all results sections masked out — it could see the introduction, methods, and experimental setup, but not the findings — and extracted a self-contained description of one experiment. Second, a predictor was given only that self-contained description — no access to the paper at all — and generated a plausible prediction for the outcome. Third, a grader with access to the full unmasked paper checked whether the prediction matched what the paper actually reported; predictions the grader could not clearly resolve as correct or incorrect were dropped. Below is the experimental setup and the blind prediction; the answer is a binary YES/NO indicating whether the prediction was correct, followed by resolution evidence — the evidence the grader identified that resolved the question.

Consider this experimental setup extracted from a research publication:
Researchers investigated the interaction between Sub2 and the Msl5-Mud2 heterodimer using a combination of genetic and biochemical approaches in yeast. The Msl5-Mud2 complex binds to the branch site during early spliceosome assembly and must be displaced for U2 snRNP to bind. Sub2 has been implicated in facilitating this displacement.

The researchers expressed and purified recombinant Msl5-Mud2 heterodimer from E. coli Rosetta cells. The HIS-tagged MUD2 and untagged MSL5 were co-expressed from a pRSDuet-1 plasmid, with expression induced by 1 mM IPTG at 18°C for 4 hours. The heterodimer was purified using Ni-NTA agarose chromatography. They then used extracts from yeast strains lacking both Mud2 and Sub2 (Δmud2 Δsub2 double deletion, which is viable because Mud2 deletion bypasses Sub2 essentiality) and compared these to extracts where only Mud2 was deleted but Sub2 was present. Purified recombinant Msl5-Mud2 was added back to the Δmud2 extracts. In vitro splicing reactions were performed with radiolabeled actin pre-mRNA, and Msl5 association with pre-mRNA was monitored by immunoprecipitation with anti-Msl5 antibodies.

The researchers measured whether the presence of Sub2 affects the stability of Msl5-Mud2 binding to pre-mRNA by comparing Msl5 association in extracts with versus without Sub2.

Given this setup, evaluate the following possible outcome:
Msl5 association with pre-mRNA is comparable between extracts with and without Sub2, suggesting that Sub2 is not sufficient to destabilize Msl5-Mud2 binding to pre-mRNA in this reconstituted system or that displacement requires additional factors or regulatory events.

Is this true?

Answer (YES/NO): NO